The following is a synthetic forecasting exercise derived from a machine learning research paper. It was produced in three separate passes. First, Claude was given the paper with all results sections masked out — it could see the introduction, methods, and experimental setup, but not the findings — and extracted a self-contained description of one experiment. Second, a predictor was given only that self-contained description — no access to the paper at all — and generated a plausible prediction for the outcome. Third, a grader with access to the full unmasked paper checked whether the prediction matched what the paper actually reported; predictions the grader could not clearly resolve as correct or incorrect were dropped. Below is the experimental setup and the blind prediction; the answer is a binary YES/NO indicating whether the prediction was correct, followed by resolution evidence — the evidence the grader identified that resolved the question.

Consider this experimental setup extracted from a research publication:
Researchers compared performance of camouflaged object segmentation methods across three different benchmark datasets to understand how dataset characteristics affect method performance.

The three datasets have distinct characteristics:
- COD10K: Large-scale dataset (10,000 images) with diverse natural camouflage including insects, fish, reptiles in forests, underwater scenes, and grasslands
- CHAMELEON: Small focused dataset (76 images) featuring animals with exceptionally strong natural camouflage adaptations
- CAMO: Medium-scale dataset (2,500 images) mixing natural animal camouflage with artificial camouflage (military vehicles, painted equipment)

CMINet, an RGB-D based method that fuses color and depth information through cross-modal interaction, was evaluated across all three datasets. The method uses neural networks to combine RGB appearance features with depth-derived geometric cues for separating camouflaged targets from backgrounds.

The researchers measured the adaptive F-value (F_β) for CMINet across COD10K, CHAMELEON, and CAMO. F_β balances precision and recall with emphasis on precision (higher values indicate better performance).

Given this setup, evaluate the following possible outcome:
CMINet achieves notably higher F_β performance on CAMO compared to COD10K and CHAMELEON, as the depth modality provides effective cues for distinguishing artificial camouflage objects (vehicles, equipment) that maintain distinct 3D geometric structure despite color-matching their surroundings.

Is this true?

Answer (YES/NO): NO